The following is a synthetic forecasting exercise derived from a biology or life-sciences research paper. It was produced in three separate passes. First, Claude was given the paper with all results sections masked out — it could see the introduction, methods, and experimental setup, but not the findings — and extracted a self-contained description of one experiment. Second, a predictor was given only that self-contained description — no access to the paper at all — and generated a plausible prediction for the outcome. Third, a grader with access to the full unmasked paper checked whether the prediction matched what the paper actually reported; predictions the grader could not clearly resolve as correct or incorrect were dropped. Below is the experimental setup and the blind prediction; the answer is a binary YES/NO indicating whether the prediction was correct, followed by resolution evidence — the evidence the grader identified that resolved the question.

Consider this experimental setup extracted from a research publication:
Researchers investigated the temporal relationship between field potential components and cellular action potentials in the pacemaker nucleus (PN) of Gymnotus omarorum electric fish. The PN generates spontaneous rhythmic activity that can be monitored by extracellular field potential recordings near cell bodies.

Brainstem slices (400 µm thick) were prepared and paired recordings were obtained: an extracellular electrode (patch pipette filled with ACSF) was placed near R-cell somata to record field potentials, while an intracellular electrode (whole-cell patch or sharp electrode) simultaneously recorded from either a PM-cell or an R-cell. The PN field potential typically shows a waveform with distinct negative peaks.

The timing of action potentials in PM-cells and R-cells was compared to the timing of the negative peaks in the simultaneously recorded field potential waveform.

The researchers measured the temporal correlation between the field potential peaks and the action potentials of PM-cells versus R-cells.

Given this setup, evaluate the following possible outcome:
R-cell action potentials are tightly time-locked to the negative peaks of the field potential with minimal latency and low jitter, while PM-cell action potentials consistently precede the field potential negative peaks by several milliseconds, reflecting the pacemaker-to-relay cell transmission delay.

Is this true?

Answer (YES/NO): NO